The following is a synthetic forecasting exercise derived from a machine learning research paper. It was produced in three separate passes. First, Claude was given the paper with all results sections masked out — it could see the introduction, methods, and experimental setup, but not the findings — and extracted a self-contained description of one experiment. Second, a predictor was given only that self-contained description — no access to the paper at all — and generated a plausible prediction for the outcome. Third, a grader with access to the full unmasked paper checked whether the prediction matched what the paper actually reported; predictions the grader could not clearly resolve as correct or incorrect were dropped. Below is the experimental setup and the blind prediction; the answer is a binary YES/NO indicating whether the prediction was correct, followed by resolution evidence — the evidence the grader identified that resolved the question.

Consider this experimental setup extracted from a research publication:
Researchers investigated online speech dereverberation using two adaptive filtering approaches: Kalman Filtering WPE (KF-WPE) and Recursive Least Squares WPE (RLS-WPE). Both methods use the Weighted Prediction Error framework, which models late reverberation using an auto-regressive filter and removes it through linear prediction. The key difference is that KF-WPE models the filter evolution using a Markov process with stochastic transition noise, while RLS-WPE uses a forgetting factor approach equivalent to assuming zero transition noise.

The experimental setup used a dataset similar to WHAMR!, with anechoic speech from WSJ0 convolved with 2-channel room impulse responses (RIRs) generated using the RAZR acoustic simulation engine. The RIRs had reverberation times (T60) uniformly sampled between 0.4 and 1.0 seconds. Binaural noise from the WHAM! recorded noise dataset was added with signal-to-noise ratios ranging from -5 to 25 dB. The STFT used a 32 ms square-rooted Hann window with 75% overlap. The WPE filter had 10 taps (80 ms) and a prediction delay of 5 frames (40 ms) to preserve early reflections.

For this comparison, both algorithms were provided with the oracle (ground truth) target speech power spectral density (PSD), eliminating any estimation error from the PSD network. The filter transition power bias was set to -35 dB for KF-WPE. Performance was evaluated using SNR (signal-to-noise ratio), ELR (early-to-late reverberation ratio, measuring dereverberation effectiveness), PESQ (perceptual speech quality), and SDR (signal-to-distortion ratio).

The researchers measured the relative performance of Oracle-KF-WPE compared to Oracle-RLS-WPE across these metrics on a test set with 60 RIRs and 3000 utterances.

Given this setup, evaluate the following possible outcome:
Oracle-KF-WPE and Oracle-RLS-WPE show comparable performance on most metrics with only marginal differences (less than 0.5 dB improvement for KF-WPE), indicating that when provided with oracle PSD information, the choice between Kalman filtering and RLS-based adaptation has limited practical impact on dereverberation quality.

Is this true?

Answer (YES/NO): NO